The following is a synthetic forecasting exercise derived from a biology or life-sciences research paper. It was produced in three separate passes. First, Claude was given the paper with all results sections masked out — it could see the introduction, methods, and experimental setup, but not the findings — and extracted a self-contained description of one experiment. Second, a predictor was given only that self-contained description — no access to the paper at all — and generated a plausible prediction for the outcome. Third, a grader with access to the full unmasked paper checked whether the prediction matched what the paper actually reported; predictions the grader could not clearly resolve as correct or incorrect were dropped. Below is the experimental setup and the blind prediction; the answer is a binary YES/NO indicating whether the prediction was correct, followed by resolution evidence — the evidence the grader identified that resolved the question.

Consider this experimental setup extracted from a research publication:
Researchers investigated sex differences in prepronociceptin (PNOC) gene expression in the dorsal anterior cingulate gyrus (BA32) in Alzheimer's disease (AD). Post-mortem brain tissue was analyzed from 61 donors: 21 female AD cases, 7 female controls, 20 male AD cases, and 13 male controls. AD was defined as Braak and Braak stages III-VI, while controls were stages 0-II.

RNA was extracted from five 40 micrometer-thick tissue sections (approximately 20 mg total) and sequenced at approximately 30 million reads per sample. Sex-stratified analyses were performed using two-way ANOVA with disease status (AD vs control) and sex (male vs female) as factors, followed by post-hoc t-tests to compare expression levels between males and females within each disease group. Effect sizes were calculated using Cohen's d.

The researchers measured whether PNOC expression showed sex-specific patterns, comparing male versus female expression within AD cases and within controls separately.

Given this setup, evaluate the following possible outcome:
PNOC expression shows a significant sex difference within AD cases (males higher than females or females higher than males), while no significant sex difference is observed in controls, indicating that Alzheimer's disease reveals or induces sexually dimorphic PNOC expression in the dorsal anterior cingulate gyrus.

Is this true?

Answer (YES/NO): NO